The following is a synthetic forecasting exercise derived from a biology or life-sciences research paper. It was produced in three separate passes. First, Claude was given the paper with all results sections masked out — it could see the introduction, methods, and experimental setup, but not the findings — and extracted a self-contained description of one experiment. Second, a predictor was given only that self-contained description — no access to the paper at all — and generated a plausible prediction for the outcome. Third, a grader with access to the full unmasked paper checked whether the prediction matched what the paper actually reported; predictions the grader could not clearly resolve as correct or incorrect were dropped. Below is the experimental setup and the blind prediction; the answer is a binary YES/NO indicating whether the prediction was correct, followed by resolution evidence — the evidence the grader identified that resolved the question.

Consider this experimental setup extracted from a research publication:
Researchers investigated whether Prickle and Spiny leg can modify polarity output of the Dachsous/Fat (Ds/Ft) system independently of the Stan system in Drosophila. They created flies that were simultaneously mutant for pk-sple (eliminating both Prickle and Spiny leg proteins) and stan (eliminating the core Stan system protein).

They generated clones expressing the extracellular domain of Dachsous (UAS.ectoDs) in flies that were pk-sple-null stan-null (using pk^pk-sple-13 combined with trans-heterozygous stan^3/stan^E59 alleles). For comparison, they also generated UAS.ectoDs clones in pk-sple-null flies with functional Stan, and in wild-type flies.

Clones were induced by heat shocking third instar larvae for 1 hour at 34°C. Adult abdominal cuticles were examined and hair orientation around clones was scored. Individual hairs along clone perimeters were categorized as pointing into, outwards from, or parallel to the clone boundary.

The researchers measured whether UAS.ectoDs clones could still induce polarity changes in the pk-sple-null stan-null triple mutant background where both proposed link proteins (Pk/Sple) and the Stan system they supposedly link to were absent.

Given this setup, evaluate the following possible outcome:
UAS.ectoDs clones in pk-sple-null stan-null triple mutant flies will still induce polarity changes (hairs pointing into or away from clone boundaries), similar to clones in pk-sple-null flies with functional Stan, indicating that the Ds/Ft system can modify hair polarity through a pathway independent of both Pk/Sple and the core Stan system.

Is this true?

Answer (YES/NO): YES